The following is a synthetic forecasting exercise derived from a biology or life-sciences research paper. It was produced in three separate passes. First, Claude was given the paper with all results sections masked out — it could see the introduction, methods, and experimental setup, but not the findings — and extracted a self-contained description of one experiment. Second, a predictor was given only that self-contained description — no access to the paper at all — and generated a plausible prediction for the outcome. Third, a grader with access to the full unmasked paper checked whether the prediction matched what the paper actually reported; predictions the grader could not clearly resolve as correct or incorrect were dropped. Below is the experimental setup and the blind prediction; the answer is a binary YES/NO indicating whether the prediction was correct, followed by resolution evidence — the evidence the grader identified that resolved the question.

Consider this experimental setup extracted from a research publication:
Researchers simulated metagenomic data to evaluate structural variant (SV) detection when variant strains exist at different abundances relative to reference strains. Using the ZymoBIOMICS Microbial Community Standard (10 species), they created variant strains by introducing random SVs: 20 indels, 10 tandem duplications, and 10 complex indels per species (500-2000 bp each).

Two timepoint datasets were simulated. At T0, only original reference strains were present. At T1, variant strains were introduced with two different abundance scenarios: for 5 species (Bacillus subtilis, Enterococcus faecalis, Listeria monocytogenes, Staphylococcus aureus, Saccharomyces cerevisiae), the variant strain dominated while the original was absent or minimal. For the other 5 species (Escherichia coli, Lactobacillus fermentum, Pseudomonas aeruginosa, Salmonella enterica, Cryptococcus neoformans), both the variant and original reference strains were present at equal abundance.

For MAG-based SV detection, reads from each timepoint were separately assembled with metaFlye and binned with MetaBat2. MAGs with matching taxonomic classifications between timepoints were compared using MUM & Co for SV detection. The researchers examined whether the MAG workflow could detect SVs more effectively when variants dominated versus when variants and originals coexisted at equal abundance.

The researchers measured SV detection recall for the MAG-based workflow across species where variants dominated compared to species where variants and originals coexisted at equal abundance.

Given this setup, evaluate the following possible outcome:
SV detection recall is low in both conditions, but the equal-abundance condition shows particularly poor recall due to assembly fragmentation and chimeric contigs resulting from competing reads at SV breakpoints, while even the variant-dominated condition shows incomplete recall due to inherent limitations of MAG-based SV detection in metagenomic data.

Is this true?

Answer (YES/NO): NO